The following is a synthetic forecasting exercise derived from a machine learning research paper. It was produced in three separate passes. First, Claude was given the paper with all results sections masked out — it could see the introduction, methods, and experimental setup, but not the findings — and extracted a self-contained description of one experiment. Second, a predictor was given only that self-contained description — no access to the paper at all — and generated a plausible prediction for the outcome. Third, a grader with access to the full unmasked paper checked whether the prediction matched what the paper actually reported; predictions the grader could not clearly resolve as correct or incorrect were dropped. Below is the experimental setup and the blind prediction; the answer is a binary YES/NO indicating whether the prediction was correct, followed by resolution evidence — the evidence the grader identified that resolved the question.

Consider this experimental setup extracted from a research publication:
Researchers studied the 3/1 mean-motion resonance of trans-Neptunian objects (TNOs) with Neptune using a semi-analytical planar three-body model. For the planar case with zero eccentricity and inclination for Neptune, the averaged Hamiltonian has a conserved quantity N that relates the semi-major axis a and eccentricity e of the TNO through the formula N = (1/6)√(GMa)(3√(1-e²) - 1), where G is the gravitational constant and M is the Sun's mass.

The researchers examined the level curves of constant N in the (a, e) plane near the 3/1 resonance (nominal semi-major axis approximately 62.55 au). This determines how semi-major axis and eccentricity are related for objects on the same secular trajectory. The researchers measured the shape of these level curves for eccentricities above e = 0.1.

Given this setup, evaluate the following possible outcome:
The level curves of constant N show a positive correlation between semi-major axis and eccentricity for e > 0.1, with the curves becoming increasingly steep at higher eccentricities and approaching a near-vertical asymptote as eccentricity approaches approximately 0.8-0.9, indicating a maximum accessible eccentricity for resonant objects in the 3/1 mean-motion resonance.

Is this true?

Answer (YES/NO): NO